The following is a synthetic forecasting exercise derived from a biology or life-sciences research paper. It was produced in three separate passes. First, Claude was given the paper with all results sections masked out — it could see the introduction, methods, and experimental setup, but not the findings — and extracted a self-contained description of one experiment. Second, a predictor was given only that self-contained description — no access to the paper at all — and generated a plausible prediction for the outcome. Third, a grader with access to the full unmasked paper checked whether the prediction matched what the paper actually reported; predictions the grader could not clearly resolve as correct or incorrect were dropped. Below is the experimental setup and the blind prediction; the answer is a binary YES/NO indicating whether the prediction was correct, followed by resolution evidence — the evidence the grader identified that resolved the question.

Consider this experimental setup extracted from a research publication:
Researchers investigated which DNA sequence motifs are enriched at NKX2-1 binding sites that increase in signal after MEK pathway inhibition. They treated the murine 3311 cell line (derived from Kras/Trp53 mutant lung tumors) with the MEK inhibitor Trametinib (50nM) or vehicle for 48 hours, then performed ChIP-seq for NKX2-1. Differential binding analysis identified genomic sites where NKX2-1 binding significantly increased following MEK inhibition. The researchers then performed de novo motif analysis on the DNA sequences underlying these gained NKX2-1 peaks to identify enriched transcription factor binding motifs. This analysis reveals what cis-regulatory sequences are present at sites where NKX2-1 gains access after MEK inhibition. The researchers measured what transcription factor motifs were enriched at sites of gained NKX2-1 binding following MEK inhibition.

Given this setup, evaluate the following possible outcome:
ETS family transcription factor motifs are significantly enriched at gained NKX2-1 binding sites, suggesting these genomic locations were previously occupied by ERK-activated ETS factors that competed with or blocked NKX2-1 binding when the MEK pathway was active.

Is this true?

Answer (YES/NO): NO